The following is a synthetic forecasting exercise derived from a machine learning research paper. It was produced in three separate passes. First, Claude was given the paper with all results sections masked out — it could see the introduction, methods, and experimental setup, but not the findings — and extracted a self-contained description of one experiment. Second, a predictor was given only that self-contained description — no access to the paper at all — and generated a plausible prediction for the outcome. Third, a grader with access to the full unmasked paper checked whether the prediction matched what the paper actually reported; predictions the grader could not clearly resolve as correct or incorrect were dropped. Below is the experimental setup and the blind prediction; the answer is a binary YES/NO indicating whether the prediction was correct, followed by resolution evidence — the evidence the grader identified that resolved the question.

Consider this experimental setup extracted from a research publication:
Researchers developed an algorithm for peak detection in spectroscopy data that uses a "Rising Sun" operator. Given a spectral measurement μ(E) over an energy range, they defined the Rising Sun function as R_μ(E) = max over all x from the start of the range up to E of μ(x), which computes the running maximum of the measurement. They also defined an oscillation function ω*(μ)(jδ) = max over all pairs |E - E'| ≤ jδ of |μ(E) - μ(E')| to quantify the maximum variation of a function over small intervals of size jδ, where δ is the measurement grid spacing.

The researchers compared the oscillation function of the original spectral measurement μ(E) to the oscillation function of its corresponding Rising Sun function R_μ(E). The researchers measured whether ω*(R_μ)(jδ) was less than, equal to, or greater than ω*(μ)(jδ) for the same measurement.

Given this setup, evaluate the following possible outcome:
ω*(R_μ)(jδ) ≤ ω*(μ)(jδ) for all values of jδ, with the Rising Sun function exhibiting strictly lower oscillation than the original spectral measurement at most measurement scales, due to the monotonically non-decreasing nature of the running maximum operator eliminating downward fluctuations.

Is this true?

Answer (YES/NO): YES